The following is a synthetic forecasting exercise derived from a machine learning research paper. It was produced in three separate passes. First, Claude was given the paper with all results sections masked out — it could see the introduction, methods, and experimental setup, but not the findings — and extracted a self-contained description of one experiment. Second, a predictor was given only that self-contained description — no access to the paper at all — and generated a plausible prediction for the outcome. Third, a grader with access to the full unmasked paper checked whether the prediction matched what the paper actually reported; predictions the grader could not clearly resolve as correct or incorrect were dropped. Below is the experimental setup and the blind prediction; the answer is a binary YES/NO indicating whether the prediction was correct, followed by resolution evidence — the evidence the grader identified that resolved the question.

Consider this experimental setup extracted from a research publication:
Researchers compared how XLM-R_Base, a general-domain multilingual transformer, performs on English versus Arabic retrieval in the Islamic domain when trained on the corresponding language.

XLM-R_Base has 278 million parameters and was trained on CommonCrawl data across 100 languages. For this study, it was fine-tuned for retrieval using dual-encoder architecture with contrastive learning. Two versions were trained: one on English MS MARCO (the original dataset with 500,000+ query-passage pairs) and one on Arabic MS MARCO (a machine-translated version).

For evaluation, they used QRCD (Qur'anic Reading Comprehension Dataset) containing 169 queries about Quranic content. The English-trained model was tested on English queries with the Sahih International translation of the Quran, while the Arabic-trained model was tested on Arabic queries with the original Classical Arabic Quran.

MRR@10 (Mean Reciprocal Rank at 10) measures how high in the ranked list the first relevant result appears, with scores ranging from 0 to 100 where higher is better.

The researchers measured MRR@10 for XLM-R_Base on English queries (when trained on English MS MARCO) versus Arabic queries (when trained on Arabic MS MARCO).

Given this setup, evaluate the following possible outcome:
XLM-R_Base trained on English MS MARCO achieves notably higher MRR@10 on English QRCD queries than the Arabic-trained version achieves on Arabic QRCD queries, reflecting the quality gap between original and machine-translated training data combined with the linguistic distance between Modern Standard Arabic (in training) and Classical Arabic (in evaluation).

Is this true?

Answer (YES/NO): YES